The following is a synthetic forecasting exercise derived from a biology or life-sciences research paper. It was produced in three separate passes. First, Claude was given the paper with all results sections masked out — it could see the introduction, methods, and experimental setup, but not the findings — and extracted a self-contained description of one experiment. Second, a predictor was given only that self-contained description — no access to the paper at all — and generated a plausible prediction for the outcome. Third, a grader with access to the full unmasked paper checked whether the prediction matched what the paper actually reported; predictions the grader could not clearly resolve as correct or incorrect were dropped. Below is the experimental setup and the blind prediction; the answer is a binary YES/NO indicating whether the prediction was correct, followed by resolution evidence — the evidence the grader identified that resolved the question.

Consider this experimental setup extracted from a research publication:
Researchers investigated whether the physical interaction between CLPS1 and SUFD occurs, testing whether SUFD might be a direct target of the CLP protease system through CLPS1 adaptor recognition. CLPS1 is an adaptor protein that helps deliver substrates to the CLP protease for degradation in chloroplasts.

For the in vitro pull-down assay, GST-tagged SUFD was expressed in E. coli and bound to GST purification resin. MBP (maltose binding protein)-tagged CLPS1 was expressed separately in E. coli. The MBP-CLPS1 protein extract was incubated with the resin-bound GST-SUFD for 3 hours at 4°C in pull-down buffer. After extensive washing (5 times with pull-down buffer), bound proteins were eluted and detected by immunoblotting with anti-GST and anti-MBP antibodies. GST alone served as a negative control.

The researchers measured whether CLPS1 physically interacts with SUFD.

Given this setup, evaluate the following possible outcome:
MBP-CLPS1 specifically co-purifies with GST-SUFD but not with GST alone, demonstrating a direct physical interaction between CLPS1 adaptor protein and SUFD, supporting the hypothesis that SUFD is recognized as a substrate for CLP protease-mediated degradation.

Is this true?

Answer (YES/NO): YES